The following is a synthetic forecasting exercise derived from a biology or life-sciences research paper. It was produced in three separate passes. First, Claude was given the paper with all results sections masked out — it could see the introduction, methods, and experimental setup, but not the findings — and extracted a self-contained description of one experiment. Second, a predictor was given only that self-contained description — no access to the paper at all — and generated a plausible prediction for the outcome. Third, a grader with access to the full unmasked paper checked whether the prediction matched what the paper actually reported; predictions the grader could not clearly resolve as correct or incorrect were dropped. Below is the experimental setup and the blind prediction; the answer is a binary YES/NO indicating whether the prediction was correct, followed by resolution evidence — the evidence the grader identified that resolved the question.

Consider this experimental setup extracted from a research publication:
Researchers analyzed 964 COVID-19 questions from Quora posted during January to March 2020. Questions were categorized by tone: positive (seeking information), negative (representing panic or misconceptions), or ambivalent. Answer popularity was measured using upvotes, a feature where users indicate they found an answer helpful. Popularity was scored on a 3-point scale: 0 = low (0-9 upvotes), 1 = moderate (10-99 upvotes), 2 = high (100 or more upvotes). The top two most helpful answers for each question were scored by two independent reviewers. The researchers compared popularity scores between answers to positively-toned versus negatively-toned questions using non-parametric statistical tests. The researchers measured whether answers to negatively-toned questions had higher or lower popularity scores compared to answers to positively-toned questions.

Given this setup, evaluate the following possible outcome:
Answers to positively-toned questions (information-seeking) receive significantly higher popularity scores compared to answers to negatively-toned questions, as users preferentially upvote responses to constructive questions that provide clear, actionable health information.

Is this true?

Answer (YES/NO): NO